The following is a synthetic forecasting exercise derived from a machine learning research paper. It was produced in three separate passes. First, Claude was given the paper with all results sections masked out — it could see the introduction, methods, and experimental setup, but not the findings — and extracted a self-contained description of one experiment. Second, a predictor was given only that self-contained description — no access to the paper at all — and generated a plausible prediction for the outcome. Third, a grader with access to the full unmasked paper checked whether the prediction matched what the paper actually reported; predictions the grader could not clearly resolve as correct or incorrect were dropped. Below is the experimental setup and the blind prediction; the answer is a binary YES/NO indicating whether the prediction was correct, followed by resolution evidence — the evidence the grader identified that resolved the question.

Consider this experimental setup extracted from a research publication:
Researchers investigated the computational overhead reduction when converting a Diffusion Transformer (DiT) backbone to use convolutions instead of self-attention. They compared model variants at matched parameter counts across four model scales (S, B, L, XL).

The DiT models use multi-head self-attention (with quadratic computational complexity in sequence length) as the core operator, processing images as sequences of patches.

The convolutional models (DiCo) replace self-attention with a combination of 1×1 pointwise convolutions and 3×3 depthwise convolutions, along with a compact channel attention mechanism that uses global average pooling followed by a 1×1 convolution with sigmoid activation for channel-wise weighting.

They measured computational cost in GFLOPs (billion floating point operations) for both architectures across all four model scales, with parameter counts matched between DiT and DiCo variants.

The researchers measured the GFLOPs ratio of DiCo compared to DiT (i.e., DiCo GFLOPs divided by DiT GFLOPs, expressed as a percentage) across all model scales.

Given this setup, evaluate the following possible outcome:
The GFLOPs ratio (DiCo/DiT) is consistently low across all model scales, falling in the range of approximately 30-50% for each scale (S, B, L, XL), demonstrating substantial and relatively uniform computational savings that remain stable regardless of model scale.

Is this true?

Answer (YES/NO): NO